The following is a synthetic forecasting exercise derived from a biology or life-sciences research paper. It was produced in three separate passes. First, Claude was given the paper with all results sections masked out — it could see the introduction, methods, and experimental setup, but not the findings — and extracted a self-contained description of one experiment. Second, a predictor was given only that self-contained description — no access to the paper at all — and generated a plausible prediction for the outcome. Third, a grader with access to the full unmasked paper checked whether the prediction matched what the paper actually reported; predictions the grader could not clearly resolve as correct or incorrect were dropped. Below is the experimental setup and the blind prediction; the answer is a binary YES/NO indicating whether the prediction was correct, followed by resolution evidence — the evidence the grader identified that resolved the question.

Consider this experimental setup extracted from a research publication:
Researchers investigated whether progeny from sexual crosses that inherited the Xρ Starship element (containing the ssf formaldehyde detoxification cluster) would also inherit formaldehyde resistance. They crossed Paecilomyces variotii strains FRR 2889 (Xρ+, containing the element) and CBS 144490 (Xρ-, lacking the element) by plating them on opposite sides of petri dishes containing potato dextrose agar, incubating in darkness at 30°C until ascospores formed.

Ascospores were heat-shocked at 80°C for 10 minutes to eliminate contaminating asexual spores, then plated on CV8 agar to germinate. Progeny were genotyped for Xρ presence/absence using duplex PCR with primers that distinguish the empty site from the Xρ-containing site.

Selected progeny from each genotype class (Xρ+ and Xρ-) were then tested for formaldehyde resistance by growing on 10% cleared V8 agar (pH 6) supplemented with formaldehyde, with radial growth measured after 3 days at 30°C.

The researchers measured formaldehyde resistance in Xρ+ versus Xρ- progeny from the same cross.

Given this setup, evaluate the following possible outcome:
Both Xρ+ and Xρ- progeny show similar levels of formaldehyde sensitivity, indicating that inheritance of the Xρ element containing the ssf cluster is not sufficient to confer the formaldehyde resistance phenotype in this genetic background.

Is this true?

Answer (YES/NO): NO